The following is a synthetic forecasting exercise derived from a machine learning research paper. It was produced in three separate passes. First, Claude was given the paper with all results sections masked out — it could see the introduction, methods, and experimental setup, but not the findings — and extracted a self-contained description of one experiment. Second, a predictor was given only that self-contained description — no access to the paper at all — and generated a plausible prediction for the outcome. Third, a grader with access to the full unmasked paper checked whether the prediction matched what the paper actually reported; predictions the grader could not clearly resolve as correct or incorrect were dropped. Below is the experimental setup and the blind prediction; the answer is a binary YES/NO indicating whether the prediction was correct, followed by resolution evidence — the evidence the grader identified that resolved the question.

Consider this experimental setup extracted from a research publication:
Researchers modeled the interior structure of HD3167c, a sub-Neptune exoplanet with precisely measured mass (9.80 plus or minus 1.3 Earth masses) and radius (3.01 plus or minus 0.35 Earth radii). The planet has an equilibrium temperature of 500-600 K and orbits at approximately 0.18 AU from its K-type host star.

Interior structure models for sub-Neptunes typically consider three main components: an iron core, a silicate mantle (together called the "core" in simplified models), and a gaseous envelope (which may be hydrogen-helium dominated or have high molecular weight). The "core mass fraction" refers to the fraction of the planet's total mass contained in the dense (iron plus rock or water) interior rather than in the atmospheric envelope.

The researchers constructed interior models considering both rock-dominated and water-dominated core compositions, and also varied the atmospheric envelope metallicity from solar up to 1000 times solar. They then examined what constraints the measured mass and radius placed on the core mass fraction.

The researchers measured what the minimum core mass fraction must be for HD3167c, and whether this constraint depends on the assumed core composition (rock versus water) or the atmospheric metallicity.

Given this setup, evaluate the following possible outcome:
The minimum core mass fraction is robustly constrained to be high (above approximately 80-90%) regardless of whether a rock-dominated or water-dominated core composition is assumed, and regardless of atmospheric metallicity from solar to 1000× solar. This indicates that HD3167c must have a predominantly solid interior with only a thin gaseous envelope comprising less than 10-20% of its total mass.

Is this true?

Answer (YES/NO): NO